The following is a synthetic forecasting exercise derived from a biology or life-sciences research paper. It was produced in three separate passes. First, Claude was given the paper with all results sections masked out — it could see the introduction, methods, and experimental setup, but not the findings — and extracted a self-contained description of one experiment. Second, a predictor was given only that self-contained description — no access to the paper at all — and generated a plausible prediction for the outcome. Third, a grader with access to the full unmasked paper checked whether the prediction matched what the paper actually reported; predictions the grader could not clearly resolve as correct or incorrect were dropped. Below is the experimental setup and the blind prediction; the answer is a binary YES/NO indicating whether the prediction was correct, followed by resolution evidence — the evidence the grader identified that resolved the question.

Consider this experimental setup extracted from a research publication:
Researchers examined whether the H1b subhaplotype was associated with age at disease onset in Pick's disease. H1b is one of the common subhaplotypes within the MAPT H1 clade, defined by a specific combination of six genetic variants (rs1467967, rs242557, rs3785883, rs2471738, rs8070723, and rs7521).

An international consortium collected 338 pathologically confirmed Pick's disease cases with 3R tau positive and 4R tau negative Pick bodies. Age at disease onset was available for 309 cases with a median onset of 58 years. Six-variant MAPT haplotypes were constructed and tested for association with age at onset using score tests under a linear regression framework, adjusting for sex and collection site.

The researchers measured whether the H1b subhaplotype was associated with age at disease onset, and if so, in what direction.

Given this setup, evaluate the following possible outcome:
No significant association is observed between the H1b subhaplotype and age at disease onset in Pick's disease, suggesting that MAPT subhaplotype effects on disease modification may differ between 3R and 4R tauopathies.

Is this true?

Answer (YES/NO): YES